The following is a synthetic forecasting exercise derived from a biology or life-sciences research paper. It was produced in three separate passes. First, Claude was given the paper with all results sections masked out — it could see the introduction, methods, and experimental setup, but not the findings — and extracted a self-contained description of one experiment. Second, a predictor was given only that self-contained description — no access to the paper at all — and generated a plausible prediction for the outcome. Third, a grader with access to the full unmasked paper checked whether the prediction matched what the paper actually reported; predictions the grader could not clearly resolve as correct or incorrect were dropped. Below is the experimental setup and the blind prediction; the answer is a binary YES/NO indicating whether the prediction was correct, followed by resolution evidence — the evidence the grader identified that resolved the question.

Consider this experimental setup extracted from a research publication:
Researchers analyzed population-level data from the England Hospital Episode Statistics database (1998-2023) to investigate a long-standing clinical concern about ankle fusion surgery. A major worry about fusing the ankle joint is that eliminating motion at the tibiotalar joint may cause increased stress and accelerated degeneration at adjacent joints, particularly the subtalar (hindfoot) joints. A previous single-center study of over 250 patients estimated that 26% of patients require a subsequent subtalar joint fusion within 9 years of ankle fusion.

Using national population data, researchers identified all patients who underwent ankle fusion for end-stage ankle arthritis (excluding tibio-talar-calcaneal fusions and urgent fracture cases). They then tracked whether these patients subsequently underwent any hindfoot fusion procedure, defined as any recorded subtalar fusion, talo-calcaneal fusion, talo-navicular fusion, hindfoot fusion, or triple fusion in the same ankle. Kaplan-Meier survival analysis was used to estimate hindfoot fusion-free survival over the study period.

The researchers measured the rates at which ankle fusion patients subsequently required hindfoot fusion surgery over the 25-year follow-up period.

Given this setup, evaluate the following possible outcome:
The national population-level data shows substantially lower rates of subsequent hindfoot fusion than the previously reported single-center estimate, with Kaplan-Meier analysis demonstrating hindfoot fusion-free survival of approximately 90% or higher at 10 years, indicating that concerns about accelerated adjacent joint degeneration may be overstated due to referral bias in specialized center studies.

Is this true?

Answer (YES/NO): YES